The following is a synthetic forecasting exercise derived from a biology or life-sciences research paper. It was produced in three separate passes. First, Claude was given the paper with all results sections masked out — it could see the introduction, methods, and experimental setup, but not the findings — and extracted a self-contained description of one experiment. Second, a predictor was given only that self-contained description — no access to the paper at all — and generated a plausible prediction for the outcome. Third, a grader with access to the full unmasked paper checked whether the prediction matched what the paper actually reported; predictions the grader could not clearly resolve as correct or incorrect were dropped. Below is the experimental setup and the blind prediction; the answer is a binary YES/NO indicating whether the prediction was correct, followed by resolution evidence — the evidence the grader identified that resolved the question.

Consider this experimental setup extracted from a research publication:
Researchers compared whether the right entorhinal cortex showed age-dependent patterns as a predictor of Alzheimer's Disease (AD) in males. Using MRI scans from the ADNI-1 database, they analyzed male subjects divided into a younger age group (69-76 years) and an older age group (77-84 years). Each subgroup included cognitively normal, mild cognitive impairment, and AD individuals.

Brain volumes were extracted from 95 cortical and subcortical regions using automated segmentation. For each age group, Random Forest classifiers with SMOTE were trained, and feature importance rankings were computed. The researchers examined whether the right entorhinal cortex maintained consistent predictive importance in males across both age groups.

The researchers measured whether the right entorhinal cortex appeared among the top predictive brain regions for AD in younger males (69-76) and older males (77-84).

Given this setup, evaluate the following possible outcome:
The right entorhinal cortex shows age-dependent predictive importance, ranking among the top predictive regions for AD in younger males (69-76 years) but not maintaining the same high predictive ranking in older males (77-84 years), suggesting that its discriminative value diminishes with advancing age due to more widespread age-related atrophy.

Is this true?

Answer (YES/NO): NO